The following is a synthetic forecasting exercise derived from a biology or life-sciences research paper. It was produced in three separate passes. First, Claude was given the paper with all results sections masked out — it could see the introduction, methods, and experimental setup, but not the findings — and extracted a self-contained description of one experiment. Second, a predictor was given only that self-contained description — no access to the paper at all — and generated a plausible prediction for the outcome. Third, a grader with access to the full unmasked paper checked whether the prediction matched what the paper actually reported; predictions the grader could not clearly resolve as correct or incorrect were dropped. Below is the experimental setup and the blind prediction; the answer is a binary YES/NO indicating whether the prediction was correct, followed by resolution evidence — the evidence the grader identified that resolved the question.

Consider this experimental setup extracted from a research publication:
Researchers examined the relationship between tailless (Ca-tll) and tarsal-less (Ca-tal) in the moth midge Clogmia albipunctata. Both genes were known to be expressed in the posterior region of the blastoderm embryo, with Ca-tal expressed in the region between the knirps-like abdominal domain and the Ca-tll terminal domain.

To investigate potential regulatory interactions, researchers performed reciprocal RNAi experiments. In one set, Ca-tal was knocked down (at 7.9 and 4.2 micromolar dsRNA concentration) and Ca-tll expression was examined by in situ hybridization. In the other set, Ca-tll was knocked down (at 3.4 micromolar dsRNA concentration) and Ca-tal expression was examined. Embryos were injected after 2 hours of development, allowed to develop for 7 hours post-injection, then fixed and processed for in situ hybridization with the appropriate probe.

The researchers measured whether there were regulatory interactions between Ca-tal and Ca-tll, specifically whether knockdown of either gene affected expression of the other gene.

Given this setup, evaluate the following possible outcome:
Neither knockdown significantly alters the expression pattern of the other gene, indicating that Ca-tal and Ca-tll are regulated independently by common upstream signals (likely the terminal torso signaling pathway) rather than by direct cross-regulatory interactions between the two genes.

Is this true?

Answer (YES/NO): NO